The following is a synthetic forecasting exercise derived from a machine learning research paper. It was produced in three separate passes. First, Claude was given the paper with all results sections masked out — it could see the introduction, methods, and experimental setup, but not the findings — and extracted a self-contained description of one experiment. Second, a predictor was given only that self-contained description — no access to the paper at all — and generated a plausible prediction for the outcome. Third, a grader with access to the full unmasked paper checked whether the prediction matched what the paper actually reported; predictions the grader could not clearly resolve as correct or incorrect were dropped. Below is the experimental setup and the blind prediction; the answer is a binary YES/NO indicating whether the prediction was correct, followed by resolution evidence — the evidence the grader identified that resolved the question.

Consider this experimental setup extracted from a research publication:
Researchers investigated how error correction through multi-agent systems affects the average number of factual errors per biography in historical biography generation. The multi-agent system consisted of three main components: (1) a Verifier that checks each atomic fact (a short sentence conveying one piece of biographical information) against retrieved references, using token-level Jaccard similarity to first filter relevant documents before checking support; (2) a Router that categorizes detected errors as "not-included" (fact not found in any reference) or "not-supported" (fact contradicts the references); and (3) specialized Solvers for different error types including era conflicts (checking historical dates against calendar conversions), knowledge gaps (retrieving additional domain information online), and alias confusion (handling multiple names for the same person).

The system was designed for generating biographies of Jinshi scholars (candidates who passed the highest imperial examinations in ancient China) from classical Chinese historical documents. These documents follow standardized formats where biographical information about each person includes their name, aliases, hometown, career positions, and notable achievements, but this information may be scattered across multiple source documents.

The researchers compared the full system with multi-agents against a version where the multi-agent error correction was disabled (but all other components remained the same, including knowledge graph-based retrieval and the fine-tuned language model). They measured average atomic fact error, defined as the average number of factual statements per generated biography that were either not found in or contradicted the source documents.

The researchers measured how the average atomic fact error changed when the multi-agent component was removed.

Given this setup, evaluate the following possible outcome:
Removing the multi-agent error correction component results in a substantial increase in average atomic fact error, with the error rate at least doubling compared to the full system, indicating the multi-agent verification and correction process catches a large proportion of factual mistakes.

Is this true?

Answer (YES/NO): YES